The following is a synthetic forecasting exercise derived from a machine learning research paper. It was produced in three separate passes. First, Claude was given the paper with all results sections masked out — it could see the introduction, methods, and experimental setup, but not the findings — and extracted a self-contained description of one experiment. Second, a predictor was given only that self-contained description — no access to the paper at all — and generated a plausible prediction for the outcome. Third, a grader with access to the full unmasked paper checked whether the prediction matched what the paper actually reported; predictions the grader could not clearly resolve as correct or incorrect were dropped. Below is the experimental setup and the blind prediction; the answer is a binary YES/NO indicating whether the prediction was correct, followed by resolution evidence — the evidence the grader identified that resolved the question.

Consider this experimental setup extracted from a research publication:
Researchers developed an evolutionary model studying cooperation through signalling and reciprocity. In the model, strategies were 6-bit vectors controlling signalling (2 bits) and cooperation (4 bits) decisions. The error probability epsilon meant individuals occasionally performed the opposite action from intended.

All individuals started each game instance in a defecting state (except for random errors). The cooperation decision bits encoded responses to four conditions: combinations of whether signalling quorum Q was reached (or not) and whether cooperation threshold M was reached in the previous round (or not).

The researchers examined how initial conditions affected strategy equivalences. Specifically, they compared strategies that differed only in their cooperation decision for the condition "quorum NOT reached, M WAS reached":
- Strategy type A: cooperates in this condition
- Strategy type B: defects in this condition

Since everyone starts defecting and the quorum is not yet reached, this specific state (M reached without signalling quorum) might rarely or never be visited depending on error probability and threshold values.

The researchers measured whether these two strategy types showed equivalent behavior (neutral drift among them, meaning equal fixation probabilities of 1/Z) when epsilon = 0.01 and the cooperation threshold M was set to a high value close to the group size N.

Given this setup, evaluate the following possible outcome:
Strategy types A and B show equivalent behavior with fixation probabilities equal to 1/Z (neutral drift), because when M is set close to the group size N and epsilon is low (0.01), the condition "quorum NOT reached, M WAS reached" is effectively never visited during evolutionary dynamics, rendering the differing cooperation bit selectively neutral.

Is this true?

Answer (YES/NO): YES